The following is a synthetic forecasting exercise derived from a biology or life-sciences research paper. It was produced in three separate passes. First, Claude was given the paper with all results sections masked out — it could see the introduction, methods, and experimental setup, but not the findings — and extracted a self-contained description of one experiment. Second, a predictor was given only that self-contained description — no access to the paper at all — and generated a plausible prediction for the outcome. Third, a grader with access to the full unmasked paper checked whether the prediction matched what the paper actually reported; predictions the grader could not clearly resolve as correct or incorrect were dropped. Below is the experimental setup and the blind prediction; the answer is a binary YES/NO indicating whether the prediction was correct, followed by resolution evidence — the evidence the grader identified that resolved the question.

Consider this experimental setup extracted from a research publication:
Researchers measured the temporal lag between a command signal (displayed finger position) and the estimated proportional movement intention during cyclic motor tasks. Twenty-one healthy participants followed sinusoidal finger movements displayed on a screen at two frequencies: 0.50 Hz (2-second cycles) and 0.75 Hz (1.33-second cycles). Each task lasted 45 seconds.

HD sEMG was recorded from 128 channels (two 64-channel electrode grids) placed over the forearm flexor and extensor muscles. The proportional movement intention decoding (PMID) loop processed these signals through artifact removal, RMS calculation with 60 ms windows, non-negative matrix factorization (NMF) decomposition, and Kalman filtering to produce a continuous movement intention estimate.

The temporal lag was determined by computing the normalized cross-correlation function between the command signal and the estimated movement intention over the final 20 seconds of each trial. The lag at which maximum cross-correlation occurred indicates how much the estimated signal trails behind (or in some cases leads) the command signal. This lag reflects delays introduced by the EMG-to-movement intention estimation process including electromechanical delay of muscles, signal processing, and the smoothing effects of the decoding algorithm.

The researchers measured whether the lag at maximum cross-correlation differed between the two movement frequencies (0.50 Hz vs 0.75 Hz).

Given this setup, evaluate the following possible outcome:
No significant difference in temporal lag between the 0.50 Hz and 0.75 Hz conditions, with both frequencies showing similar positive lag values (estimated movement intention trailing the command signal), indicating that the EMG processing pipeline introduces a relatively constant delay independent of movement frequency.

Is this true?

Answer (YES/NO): NO